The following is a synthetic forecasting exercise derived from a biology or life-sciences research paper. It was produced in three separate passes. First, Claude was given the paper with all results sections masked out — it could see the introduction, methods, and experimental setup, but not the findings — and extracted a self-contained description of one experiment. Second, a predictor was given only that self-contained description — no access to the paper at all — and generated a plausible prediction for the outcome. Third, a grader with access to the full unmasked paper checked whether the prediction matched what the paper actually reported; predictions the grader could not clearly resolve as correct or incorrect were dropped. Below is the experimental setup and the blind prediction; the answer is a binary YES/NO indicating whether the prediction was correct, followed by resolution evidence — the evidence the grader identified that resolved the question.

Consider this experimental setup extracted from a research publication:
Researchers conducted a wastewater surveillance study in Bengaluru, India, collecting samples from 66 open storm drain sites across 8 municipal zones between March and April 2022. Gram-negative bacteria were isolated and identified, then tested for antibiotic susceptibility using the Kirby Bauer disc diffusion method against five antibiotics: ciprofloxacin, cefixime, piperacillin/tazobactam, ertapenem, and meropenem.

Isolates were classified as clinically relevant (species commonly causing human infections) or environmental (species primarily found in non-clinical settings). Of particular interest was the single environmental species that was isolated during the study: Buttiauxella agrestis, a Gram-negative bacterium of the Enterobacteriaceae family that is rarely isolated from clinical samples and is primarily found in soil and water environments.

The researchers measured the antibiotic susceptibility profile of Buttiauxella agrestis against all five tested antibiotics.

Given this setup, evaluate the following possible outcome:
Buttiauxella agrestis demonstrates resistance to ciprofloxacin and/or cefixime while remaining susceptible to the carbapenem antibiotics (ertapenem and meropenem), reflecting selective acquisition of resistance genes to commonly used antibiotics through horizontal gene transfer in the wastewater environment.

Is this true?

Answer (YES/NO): NO